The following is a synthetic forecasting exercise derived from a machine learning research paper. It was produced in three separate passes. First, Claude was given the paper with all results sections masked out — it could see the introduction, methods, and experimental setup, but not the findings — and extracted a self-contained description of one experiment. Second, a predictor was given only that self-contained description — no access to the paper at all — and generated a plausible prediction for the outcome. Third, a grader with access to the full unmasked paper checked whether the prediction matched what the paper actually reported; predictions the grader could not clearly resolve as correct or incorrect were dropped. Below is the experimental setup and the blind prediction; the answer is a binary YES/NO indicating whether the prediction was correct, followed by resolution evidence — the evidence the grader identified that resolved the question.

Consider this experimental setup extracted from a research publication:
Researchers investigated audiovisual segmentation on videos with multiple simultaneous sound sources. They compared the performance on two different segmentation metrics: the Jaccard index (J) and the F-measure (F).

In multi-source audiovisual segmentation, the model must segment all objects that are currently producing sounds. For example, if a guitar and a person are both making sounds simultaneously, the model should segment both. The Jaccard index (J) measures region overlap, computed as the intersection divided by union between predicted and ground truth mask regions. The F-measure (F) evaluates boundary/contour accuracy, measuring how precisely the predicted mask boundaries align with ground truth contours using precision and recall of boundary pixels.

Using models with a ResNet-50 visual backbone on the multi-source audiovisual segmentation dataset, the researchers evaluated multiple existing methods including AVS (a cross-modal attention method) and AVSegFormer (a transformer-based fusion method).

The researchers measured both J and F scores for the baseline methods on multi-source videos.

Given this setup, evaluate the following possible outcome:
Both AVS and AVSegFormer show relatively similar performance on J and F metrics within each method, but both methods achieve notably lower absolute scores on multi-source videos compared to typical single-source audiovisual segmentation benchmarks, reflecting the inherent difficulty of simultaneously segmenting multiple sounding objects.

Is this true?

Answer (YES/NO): NO